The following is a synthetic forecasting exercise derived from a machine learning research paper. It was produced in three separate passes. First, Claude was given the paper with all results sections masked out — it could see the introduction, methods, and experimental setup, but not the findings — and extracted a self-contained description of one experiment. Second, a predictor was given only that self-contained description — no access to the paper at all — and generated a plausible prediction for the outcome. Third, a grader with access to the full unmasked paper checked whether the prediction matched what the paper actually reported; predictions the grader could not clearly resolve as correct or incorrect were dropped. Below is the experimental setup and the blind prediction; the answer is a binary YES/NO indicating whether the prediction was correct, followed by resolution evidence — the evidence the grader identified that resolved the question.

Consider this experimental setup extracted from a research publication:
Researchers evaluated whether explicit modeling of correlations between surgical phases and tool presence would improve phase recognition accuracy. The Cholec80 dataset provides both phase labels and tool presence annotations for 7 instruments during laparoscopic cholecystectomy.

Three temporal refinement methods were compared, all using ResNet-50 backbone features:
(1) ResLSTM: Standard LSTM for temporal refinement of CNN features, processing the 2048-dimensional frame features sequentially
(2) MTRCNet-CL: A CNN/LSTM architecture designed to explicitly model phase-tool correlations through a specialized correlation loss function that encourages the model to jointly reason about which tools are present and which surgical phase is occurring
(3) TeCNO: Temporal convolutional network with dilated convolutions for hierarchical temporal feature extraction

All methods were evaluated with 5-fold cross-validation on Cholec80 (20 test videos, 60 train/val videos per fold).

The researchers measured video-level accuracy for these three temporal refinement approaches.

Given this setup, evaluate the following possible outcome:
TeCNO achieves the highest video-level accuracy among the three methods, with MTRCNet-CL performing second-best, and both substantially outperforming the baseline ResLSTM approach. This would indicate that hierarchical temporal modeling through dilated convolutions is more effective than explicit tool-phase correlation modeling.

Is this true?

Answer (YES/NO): NO